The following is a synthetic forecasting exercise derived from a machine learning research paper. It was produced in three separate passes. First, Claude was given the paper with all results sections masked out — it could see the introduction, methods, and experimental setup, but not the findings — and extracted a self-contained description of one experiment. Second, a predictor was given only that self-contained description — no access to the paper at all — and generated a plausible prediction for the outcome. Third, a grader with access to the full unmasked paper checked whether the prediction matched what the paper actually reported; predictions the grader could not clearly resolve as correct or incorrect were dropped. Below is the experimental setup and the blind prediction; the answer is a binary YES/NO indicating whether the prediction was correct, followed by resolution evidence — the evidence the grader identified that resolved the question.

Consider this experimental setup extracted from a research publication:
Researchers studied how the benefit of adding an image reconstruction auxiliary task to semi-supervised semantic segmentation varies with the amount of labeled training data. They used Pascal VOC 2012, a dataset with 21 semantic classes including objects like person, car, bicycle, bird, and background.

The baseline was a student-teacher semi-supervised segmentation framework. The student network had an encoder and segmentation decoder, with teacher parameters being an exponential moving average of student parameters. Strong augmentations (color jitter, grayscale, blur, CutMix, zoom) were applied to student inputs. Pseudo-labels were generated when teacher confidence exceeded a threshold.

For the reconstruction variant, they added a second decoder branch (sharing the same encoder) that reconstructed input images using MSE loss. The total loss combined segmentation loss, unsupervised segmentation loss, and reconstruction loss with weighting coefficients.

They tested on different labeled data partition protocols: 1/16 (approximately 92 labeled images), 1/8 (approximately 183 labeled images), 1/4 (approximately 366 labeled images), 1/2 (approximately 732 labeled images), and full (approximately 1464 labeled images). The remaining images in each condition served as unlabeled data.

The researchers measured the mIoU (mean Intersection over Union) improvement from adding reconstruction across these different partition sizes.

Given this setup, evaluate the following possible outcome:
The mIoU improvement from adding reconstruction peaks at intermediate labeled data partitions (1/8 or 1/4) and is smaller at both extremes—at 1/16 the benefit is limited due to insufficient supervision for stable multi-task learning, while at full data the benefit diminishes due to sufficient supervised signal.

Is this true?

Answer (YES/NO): YES